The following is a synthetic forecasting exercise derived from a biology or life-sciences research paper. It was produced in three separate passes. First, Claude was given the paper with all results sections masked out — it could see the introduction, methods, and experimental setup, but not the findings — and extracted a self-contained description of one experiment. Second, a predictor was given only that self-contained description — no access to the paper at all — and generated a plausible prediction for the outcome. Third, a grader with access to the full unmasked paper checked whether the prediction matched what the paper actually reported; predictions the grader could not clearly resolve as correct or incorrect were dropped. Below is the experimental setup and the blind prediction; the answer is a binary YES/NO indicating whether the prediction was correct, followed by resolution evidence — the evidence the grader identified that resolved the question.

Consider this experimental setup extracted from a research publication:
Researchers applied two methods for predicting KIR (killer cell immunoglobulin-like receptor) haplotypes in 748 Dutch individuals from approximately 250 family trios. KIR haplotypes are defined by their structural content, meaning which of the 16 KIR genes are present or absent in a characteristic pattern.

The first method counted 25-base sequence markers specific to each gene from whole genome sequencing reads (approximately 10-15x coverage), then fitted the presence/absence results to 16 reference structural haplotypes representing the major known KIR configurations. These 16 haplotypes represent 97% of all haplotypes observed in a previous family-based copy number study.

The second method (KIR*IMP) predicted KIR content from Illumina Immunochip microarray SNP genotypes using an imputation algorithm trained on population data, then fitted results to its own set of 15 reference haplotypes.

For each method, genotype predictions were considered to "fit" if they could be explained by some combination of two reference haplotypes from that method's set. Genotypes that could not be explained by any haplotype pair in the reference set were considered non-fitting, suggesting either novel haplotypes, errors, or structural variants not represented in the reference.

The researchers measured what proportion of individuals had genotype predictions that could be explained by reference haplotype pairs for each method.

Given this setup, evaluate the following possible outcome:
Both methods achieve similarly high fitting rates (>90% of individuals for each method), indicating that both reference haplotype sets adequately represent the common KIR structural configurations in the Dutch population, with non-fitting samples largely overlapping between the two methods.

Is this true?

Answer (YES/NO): NO